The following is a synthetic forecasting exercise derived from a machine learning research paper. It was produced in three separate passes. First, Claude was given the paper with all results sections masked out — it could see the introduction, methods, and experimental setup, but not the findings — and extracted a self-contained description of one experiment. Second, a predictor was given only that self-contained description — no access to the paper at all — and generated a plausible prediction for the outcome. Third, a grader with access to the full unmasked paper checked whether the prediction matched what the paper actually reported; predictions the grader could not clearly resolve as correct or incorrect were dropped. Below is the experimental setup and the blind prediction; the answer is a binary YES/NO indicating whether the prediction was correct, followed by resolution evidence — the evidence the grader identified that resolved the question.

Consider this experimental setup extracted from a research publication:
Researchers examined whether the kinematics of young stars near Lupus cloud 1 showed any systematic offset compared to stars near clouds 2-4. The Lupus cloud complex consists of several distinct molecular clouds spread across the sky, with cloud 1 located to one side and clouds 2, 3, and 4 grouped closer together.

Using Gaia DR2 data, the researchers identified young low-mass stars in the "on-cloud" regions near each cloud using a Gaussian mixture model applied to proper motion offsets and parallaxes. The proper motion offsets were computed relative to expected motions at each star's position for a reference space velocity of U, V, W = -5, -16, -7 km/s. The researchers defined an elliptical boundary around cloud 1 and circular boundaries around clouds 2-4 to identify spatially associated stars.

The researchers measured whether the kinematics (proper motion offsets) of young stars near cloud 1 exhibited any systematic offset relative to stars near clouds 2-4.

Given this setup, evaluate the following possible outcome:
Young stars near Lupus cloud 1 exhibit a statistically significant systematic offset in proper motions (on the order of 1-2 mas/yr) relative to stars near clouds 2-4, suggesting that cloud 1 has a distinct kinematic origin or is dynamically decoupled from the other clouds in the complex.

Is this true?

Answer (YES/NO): NO